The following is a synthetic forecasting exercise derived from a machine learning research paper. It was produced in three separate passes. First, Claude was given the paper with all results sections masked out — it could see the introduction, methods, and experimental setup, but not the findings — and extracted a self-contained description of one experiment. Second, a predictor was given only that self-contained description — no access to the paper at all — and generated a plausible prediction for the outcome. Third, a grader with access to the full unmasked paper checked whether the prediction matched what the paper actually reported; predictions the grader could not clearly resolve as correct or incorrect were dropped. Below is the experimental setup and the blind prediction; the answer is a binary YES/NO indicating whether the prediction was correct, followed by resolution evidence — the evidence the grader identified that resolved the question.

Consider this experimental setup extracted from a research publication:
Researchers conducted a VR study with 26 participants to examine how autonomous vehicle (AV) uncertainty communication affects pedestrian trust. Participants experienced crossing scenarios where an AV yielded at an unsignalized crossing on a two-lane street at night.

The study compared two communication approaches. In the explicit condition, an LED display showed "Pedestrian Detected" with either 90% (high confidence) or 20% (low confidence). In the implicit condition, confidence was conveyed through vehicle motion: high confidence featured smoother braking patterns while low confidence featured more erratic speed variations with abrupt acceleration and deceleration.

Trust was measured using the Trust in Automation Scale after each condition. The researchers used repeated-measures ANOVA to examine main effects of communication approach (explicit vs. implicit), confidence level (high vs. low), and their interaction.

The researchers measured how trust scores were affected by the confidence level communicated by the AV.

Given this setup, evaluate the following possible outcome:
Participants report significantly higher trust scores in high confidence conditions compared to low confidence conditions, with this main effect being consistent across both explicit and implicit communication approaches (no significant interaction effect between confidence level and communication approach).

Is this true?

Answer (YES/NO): YES